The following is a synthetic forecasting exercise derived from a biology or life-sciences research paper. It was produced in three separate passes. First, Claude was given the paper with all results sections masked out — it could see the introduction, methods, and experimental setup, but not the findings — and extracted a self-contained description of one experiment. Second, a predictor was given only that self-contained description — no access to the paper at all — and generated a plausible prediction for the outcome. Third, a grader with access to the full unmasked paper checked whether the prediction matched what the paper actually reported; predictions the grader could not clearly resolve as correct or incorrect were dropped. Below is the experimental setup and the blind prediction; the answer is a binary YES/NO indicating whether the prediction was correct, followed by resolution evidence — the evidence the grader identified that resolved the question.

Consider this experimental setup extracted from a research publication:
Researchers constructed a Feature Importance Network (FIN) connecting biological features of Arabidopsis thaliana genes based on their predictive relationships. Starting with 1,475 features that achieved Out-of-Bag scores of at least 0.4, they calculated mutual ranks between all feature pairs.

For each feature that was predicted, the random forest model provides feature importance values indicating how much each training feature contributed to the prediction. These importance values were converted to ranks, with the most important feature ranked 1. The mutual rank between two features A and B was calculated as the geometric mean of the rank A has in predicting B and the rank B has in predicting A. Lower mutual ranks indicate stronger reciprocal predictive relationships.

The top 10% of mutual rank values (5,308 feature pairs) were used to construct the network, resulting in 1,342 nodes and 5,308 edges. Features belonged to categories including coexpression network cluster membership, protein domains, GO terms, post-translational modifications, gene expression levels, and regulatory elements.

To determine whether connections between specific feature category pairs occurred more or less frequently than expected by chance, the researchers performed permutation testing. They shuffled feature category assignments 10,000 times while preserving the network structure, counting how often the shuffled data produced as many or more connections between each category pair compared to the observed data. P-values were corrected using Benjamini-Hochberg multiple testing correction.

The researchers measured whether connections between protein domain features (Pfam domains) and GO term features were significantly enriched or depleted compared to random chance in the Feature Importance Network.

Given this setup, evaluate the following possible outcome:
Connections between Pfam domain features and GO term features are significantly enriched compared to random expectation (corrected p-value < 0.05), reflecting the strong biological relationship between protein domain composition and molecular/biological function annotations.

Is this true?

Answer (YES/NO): NO